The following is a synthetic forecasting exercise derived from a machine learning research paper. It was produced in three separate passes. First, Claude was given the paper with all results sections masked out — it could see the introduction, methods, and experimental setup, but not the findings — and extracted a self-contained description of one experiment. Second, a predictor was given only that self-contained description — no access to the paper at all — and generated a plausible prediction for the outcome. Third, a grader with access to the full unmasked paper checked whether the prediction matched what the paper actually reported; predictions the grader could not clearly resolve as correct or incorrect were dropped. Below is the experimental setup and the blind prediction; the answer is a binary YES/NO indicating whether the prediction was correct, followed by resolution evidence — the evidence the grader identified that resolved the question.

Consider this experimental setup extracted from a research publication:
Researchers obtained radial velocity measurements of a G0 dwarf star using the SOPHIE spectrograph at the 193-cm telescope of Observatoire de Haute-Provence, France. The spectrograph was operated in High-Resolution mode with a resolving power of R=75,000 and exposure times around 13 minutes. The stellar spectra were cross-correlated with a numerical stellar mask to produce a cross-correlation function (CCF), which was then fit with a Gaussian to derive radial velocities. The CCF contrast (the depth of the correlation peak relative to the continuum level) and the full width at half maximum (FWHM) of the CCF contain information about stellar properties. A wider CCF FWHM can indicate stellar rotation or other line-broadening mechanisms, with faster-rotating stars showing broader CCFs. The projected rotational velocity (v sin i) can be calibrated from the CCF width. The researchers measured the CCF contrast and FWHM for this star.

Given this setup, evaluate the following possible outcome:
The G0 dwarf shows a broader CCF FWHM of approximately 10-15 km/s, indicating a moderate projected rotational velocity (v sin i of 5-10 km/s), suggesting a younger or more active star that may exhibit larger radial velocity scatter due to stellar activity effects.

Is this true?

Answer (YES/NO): YES